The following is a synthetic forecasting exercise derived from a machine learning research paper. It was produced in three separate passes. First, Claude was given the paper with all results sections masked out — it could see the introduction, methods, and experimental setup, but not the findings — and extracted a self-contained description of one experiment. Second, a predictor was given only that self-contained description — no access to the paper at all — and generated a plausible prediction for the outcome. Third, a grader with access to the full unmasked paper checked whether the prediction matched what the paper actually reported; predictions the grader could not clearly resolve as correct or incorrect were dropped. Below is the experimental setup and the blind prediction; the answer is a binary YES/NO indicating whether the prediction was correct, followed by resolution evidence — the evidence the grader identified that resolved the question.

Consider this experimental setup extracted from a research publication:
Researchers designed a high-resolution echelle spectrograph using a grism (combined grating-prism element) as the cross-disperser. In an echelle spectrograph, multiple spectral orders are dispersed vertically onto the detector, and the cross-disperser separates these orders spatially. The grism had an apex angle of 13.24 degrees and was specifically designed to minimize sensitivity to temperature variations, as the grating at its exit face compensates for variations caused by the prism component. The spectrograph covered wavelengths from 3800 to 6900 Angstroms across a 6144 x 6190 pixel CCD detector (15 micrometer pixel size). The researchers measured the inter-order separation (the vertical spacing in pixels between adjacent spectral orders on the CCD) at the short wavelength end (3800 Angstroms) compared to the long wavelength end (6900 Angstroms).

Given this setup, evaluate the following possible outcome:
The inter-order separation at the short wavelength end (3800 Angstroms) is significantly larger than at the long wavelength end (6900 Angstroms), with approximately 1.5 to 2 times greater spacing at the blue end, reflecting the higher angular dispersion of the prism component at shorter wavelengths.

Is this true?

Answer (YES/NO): NO